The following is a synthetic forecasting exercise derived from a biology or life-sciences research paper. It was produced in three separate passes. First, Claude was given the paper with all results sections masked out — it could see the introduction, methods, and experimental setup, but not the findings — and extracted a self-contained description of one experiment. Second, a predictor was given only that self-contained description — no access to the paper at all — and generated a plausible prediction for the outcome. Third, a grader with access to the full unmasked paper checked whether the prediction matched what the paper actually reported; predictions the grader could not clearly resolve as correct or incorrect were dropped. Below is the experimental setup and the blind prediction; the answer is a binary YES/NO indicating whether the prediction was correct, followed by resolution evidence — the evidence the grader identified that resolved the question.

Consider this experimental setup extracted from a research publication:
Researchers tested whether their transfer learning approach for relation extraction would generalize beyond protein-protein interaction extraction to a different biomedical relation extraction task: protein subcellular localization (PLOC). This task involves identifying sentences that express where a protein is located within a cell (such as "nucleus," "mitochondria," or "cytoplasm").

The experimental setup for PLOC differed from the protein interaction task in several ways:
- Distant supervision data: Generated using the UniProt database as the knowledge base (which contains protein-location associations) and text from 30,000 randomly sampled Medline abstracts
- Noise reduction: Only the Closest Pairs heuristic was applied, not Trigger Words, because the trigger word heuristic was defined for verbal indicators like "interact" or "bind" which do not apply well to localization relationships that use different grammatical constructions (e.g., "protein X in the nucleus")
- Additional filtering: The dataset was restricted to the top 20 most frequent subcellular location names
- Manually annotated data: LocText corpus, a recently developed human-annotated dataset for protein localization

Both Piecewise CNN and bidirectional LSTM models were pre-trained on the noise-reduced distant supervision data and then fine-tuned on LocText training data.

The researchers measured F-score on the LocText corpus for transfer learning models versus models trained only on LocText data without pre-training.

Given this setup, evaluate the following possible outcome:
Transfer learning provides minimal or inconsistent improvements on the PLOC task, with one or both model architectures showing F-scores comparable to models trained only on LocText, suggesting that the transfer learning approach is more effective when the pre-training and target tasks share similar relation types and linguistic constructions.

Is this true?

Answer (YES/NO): NO